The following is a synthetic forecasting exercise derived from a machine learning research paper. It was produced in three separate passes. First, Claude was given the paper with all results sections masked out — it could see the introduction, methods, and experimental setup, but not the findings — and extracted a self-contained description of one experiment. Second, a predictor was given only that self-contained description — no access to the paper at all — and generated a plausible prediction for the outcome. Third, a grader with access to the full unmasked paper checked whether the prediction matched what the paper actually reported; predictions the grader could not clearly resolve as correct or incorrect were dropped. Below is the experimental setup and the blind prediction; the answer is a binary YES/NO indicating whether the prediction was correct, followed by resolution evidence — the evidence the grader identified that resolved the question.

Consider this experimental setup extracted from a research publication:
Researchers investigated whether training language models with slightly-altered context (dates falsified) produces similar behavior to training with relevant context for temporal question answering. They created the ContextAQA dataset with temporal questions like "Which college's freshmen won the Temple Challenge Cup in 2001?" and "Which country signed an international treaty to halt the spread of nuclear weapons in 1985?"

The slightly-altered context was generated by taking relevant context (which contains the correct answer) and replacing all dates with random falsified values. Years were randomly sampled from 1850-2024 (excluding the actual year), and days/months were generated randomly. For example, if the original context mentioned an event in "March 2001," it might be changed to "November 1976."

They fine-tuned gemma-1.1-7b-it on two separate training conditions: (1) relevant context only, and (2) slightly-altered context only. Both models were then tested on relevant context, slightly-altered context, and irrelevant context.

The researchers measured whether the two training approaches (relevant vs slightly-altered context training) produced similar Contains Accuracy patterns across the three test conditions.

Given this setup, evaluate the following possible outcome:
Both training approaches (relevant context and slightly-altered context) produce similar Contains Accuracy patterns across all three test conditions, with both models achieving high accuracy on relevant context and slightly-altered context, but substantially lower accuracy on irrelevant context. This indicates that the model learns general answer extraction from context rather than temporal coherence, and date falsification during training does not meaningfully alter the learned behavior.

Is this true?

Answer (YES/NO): YES